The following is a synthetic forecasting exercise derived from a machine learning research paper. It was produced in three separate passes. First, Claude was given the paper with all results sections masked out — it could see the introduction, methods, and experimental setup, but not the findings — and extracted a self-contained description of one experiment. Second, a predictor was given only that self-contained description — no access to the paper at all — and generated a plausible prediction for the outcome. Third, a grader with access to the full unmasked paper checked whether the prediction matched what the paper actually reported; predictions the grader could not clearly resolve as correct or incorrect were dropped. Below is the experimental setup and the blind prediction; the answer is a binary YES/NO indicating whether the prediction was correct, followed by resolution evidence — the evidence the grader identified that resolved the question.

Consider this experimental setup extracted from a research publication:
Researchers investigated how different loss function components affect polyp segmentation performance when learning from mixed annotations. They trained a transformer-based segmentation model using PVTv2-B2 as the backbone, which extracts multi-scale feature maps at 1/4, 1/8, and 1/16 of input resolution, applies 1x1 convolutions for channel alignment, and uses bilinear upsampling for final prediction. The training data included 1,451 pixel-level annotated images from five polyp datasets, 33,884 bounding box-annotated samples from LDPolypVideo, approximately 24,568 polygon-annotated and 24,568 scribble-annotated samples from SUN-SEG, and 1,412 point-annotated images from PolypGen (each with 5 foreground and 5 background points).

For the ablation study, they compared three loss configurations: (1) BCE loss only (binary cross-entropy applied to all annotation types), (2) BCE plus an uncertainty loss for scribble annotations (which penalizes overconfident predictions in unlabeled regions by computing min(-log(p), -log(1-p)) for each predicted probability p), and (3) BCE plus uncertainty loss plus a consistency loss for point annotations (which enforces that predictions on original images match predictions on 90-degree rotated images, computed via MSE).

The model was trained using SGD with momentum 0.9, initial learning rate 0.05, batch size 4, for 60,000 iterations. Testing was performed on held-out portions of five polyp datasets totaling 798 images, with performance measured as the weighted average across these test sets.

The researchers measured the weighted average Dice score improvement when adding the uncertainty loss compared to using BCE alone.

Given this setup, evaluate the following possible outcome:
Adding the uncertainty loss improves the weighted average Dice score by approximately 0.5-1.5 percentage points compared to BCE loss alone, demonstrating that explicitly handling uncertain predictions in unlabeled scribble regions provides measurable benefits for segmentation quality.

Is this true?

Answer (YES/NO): NO